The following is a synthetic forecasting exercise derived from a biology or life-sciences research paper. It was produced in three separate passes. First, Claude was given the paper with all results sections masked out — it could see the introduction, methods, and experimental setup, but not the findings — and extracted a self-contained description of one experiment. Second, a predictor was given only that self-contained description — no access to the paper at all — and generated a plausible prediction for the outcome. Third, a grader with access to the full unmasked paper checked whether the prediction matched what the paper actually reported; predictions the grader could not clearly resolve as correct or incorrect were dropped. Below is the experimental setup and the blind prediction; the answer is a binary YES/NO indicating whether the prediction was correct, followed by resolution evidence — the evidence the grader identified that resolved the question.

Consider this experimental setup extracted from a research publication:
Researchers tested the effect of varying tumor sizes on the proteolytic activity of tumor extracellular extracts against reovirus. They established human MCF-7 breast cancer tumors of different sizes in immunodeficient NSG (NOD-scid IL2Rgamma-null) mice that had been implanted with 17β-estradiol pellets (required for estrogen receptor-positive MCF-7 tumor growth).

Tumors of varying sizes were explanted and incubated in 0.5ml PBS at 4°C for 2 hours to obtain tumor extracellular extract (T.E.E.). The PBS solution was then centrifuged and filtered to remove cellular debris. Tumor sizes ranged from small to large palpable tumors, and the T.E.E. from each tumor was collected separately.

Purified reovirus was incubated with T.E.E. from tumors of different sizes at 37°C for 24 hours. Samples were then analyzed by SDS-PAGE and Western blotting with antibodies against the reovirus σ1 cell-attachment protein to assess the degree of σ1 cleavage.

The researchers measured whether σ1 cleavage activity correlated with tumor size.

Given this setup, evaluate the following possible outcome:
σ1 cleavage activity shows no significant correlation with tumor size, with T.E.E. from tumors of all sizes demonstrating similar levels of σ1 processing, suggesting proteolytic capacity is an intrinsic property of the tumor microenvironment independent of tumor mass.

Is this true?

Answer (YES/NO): NO